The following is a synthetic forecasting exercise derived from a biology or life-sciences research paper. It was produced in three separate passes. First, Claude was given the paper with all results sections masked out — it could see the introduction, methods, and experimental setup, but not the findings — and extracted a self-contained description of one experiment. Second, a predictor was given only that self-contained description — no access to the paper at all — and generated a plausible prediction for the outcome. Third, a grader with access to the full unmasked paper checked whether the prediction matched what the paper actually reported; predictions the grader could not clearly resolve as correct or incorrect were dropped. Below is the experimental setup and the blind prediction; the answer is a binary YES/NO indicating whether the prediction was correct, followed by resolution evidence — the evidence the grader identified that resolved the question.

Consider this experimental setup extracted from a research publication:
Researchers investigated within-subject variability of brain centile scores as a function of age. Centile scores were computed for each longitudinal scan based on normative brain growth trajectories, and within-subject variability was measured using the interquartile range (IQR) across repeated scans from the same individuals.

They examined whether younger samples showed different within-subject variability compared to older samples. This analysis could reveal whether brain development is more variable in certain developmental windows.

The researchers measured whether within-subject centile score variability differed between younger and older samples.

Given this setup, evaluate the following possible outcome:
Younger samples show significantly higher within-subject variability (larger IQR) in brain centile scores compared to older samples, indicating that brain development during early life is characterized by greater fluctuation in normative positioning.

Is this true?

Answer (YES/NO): NO